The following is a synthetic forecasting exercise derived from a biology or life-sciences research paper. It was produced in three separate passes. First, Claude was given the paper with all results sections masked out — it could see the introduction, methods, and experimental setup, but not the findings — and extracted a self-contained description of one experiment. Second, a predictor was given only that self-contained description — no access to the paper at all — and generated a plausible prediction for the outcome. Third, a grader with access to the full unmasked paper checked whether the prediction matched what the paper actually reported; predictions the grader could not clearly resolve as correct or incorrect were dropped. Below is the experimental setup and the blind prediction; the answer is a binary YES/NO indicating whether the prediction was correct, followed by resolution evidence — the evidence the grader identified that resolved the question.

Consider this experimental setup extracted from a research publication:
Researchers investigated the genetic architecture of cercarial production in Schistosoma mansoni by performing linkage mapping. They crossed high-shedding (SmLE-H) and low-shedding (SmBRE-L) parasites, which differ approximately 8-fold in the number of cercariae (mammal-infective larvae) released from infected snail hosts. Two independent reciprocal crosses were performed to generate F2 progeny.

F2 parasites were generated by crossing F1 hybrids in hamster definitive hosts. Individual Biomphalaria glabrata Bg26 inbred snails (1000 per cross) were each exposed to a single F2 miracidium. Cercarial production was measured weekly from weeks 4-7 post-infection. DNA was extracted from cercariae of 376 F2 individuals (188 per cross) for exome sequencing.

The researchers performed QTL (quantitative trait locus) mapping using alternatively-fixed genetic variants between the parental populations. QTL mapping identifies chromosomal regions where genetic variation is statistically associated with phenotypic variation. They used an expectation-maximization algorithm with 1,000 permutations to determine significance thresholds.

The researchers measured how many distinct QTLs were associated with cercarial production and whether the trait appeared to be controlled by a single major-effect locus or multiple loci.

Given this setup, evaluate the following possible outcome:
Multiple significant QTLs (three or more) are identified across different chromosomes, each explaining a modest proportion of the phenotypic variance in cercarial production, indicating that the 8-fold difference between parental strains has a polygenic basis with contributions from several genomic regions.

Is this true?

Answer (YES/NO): YES